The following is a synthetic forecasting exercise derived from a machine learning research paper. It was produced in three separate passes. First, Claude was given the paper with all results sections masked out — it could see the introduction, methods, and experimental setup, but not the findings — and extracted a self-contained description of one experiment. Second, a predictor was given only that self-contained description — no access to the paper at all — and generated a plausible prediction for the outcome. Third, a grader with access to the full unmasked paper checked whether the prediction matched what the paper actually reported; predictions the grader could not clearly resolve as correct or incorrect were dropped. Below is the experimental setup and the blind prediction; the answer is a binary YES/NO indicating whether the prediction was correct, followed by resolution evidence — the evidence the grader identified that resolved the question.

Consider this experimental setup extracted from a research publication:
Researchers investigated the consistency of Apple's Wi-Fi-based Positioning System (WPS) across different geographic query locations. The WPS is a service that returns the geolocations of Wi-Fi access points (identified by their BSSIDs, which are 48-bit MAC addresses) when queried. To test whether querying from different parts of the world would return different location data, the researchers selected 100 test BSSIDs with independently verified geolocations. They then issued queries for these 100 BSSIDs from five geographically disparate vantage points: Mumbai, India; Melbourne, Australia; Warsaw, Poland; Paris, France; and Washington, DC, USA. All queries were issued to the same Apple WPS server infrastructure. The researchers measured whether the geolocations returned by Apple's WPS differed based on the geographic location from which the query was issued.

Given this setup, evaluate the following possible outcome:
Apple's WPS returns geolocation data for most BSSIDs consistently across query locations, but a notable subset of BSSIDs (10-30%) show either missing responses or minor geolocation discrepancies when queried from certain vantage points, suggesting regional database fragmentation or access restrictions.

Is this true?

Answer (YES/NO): NO